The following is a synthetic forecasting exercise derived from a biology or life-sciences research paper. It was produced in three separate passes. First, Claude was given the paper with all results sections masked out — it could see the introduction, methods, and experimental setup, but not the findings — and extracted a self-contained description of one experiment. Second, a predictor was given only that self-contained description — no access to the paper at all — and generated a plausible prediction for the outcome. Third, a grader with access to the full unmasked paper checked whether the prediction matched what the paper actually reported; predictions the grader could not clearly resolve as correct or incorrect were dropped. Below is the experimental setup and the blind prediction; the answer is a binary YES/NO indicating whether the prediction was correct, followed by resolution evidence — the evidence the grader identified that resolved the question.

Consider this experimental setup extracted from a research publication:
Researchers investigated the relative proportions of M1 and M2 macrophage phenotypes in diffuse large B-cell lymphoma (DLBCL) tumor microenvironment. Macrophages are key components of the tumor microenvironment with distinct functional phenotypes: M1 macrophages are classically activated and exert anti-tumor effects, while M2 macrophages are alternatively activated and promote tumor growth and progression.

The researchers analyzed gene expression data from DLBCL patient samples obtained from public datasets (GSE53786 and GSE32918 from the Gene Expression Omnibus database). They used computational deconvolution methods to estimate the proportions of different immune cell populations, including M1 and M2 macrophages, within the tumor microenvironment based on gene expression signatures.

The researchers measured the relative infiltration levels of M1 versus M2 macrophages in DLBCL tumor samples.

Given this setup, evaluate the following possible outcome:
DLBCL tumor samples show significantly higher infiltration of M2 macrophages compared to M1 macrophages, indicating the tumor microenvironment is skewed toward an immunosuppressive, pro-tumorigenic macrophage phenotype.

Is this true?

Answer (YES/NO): YES